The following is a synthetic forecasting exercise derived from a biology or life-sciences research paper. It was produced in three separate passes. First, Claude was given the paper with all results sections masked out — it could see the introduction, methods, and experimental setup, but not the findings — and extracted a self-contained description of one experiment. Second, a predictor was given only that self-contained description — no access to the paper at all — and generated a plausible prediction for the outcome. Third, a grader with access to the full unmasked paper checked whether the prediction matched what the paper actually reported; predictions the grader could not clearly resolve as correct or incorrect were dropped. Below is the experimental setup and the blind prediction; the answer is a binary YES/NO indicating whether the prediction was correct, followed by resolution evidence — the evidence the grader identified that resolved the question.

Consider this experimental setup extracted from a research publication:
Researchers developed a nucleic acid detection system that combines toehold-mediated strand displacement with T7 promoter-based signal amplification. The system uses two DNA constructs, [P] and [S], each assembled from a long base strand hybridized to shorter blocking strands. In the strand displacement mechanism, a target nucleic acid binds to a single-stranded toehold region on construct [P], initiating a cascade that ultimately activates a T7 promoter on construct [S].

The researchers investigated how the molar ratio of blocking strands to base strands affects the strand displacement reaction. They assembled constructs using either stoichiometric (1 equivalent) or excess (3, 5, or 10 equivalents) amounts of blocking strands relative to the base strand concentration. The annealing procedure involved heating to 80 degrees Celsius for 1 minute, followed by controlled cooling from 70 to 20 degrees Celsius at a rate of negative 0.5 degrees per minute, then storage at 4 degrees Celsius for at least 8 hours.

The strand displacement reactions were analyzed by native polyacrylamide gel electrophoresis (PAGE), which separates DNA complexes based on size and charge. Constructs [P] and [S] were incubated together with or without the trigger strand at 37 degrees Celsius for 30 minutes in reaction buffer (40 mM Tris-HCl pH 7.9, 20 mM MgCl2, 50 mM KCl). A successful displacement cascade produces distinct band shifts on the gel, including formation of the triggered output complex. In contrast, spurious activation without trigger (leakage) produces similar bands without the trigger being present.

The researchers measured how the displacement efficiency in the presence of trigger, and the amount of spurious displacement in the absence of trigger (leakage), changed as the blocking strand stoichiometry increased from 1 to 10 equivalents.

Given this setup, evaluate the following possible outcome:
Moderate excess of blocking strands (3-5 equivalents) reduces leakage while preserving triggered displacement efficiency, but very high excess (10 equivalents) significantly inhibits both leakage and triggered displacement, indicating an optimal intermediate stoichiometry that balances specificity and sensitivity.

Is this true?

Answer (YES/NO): NO